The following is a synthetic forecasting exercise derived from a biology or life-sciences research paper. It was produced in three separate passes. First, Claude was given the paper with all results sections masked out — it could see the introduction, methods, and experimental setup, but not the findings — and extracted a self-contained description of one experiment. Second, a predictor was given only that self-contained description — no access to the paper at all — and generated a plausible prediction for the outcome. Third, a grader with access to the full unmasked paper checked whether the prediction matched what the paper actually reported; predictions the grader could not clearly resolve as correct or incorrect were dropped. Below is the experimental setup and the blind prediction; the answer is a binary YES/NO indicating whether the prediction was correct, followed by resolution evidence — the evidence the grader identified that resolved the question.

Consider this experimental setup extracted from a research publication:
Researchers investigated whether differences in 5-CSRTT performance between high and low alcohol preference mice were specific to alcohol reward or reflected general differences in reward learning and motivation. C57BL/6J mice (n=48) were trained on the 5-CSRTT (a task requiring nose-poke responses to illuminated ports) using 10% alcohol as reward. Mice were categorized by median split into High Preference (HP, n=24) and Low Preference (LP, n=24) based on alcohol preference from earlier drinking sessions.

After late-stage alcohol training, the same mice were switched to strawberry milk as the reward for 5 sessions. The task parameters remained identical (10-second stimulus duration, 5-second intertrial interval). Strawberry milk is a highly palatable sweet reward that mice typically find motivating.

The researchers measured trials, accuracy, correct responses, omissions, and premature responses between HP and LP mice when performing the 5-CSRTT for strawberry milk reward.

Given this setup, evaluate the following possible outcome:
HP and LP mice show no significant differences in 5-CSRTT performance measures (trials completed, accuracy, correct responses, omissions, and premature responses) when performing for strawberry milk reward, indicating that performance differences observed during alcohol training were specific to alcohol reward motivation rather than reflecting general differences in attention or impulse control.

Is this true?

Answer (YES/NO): YES